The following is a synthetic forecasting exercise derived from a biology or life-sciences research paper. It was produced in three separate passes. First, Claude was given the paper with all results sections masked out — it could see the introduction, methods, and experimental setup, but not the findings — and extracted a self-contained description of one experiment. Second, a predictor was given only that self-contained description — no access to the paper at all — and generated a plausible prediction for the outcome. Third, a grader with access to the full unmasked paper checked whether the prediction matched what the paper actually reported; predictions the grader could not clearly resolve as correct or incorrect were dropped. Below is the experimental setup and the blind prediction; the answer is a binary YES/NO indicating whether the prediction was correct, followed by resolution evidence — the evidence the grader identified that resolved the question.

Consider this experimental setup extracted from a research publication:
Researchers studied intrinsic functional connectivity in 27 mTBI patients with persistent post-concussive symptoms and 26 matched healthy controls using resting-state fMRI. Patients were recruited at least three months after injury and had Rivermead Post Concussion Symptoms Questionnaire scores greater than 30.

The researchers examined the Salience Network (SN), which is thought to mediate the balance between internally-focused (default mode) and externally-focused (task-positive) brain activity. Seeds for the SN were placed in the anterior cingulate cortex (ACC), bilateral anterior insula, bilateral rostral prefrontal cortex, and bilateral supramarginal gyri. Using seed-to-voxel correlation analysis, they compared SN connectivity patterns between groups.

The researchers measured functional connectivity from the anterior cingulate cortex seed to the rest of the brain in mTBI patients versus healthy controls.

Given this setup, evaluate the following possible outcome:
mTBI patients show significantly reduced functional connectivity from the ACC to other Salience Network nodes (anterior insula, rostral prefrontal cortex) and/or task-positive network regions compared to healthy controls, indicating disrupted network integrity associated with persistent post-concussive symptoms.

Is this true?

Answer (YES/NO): NO